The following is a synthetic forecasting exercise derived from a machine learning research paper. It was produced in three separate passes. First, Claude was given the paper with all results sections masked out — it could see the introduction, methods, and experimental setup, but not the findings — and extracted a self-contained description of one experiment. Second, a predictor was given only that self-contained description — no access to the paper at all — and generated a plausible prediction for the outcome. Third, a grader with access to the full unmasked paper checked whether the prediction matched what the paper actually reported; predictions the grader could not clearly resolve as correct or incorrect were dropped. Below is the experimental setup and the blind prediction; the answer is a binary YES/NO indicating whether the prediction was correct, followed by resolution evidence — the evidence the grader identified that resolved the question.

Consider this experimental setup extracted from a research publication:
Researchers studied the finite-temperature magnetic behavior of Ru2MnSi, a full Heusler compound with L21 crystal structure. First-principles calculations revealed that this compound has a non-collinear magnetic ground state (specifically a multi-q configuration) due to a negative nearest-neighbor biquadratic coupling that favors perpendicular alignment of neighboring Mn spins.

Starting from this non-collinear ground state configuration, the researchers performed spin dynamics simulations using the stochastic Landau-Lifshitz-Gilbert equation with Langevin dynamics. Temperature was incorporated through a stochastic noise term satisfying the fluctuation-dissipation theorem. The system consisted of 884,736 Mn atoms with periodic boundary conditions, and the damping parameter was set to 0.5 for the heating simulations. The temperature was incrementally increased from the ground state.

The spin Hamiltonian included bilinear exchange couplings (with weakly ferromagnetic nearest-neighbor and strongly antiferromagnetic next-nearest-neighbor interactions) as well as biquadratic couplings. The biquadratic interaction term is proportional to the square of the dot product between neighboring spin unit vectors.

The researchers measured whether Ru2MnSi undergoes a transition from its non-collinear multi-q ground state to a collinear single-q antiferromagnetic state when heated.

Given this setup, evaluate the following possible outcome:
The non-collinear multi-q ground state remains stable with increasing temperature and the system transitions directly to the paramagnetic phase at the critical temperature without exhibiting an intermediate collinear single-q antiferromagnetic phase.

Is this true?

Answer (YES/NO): NO